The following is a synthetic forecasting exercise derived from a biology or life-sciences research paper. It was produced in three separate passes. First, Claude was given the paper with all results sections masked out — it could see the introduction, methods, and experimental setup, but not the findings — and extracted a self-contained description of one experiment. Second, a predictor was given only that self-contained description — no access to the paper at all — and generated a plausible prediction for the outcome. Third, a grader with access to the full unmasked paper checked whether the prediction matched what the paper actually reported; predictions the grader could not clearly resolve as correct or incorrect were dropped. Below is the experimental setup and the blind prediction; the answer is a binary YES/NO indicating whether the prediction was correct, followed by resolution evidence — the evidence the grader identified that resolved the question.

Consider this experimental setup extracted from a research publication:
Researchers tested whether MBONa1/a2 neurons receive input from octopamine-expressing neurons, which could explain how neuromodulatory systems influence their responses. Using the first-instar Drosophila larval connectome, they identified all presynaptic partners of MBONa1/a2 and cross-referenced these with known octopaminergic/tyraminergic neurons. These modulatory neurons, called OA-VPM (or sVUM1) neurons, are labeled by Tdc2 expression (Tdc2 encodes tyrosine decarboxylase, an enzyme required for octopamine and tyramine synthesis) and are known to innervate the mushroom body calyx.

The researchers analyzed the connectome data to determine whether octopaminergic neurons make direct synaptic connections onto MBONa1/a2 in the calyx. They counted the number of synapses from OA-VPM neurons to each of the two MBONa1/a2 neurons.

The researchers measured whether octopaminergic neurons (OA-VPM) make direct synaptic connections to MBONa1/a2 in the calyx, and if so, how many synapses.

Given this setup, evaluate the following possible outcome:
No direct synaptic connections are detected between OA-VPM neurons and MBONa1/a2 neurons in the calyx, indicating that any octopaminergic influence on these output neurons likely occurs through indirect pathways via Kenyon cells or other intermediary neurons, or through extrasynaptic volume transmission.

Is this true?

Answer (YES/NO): NO